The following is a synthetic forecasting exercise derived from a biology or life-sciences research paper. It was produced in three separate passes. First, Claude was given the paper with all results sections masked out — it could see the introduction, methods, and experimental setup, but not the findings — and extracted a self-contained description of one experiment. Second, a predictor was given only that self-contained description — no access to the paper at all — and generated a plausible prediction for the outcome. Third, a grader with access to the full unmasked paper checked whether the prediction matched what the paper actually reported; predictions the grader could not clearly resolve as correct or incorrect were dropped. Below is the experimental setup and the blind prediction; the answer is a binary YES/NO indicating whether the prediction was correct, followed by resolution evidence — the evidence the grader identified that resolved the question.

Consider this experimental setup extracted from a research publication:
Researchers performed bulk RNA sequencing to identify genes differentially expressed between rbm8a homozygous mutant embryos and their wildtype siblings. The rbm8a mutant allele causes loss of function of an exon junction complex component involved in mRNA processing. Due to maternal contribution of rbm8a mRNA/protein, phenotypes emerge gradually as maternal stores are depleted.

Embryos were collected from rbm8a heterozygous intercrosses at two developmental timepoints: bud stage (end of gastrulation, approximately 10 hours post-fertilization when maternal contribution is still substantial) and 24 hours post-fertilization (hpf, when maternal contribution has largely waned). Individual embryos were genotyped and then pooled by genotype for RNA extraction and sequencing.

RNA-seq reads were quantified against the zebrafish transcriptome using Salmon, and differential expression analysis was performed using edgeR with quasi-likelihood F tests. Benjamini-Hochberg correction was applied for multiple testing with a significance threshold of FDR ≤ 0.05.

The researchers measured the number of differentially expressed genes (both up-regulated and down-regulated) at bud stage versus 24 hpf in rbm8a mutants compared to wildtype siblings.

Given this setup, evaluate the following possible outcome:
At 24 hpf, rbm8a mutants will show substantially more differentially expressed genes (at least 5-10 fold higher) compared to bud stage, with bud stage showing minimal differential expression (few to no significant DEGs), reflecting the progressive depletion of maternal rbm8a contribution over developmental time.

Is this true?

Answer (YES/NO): NO